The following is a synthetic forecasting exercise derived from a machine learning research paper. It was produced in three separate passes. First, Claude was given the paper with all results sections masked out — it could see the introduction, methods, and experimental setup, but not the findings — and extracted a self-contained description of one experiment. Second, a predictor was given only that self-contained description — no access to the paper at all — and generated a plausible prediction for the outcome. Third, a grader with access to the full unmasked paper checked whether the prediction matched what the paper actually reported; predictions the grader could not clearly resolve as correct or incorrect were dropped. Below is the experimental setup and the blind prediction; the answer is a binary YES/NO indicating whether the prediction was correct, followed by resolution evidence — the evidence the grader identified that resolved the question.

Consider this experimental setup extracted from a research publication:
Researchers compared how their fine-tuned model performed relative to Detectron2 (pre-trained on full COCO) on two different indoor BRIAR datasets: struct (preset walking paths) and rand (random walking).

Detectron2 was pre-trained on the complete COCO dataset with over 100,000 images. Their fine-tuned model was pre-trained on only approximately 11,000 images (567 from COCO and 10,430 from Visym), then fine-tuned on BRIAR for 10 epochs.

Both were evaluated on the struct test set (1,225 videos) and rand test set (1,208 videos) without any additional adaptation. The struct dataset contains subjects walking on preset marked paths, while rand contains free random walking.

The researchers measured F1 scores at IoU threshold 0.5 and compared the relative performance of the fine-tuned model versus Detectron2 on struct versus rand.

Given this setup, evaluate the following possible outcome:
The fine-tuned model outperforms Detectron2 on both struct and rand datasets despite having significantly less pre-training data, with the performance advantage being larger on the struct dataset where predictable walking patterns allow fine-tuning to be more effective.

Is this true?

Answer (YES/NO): NO